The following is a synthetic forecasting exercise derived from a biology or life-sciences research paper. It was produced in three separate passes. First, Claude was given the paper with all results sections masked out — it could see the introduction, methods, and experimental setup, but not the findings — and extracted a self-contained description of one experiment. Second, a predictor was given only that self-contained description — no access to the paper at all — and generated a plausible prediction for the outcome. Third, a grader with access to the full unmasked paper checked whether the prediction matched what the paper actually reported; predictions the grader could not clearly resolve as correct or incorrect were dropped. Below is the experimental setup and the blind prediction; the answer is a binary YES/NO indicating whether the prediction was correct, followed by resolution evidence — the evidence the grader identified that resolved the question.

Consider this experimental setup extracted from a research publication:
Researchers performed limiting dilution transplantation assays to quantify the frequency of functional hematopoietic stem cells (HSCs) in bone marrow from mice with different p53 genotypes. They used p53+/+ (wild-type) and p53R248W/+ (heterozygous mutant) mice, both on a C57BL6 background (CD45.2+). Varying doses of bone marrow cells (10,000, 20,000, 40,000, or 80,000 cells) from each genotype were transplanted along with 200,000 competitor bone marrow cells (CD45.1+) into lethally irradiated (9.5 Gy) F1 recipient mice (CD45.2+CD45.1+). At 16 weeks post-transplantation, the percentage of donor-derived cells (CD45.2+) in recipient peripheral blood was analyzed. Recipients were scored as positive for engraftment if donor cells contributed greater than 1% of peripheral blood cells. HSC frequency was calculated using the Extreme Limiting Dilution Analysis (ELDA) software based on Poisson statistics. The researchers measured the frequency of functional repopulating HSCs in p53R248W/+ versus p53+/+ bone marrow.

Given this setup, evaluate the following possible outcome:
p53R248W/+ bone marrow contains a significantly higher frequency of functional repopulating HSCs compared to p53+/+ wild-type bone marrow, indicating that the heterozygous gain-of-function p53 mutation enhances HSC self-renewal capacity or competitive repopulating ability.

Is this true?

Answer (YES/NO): YES